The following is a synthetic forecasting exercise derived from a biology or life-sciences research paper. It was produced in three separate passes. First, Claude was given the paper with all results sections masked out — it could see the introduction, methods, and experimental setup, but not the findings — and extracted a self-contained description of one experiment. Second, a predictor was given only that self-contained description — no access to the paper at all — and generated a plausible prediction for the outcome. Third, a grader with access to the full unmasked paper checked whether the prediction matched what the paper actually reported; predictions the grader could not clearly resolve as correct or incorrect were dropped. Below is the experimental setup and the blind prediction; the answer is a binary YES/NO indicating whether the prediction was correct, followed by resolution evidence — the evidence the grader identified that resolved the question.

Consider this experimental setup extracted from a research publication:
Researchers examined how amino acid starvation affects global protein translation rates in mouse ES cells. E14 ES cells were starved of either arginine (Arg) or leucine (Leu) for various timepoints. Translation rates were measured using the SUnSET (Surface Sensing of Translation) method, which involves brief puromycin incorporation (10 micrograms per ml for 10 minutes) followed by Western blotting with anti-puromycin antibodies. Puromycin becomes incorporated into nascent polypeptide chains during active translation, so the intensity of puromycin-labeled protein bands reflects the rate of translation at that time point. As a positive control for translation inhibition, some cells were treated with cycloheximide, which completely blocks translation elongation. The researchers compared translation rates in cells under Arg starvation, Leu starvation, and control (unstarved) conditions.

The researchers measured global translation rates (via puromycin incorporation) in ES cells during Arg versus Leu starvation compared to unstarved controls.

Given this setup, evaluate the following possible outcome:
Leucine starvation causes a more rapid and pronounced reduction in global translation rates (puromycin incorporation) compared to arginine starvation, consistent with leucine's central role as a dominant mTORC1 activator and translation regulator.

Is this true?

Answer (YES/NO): NO